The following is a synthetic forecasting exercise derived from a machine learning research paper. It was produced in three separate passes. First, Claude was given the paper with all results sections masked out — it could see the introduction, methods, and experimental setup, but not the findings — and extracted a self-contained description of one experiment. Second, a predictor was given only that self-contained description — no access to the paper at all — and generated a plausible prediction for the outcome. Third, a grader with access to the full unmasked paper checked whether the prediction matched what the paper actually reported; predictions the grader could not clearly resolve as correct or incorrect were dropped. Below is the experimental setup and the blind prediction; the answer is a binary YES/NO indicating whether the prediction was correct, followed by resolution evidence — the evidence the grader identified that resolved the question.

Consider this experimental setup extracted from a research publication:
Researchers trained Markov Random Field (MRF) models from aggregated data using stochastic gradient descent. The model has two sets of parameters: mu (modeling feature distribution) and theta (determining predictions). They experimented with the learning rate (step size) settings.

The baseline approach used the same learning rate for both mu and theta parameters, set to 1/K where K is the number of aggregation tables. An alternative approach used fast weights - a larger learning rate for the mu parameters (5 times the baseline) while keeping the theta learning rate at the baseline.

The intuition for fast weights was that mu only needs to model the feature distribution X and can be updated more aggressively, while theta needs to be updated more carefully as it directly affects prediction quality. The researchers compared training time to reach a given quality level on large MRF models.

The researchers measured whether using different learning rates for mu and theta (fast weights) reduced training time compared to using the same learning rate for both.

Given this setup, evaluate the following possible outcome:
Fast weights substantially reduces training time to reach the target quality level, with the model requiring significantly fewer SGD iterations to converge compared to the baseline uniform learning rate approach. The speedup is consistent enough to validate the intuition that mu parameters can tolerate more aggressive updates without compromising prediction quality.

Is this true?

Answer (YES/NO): YES